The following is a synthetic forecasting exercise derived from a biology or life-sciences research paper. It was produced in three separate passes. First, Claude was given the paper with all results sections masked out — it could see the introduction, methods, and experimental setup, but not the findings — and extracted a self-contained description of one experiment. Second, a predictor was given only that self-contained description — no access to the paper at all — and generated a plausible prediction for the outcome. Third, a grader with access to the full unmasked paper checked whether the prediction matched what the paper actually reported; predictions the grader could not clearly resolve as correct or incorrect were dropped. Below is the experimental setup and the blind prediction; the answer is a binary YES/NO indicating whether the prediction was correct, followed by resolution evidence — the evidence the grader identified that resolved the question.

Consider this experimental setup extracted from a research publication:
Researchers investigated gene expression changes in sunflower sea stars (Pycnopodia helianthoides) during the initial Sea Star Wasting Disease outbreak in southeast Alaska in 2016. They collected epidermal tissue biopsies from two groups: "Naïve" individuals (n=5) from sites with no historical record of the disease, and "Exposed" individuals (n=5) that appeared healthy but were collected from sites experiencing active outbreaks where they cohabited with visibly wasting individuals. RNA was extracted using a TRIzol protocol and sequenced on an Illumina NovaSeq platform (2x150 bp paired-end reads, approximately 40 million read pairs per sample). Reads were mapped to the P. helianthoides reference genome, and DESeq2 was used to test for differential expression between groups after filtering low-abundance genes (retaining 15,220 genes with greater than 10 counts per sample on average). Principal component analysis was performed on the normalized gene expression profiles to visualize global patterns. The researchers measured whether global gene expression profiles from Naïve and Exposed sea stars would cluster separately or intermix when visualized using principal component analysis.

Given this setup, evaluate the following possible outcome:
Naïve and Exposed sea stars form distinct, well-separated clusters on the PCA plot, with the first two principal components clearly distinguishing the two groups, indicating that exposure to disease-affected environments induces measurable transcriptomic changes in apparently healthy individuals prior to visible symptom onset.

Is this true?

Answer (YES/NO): YES